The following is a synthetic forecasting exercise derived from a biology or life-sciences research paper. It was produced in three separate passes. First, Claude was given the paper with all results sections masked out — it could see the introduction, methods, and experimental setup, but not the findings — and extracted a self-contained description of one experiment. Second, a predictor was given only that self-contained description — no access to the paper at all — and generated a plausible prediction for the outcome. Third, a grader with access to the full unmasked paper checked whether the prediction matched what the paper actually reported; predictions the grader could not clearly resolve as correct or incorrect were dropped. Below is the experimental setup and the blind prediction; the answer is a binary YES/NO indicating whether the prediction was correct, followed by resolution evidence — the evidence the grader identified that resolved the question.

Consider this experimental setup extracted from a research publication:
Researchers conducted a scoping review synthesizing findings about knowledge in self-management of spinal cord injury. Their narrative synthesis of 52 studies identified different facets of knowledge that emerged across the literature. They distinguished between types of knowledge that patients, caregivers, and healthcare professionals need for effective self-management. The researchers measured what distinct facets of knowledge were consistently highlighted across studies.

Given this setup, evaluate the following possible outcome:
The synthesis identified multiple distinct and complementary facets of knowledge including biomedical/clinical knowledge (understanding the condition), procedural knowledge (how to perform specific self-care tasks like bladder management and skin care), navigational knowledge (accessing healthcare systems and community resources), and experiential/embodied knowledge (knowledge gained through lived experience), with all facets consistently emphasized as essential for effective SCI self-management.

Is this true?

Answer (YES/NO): NO